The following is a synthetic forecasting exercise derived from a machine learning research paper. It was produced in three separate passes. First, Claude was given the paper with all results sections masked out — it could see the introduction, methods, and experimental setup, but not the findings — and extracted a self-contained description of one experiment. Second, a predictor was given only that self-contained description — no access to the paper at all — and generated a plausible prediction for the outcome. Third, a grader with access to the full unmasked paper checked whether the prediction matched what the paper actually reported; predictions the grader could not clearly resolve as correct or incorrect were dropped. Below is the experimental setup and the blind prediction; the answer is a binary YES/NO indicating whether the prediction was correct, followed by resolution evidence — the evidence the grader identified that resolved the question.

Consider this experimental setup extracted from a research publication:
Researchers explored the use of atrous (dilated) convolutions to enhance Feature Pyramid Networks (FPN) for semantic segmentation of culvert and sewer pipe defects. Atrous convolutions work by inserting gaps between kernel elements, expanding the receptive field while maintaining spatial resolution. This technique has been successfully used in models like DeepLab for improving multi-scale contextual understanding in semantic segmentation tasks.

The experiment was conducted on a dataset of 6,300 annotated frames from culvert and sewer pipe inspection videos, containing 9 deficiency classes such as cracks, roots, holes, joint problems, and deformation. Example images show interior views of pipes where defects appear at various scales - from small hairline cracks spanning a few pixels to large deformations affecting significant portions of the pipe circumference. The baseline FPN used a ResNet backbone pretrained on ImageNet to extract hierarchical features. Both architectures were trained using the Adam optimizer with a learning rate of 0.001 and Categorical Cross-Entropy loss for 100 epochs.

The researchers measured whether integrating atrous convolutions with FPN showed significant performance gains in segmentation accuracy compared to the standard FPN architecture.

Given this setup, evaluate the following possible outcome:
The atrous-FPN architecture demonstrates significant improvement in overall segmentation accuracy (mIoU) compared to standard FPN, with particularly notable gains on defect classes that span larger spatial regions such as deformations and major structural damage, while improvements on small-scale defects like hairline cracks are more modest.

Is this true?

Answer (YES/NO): NO